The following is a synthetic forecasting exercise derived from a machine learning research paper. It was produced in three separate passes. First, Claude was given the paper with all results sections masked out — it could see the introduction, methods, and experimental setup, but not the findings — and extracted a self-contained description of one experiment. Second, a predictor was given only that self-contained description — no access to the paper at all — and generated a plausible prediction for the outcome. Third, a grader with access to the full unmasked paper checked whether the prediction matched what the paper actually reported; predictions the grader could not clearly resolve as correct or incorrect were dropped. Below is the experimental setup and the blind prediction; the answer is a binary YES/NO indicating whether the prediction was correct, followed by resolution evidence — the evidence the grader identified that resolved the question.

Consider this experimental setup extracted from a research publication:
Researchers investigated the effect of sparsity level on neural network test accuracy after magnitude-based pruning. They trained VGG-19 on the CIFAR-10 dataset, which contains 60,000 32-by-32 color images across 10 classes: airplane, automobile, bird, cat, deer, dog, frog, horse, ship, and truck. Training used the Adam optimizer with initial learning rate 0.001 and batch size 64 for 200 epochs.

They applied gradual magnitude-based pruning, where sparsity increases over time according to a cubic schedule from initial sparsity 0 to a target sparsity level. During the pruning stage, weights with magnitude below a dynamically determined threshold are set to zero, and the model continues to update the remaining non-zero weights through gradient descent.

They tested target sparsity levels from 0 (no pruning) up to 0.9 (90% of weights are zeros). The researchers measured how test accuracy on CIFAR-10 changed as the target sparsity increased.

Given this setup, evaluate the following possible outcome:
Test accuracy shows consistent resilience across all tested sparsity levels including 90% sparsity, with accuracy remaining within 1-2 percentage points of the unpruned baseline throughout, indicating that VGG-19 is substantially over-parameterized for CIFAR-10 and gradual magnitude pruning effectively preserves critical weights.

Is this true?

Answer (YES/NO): NO